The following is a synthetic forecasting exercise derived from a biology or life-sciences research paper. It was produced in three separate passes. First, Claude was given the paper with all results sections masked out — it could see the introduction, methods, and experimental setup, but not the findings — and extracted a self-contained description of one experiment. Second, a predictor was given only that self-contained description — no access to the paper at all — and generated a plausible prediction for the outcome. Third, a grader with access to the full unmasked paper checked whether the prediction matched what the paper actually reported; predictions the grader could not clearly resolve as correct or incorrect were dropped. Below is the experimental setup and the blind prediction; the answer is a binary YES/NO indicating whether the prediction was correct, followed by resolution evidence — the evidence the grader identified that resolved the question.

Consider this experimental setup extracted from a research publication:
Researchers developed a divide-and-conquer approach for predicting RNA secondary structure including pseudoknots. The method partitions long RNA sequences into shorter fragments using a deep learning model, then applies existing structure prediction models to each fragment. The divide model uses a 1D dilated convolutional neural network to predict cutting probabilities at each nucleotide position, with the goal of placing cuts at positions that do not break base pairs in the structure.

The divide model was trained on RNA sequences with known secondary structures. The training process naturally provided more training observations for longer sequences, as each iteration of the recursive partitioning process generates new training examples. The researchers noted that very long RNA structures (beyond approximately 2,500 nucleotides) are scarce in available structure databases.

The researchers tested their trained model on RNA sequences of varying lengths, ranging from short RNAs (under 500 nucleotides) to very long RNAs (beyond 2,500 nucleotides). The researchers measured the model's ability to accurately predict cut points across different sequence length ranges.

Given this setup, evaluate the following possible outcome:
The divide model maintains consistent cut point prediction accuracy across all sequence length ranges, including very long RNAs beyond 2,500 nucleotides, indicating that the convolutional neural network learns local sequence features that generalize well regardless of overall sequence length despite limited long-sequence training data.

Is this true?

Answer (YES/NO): NO